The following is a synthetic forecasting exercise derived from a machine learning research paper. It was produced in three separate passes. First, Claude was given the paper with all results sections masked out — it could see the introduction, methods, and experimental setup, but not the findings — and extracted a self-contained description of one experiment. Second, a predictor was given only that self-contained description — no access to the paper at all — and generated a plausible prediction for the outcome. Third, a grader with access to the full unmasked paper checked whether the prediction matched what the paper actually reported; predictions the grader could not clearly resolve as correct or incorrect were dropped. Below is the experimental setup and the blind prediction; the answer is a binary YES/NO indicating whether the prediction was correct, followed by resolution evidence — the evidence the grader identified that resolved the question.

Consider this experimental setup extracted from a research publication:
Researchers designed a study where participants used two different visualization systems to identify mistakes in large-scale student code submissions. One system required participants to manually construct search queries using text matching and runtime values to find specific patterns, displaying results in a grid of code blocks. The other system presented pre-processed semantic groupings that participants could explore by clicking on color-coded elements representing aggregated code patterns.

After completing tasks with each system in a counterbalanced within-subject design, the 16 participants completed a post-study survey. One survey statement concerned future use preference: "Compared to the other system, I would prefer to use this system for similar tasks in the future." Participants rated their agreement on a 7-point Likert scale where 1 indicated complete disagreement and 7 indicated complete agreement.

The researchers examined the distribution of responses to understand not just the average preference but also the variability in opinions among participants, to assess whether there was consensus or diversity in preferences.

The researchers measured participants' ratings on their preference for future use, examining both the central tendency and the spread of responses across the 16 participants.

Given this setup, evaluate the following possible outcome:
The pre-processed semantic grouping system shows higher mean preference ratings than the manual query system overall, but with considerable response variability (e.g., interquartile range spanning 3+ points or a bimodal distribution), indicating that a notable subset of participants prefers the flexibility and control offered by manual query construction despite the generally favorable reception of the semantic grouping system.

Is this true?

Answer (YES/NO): NO